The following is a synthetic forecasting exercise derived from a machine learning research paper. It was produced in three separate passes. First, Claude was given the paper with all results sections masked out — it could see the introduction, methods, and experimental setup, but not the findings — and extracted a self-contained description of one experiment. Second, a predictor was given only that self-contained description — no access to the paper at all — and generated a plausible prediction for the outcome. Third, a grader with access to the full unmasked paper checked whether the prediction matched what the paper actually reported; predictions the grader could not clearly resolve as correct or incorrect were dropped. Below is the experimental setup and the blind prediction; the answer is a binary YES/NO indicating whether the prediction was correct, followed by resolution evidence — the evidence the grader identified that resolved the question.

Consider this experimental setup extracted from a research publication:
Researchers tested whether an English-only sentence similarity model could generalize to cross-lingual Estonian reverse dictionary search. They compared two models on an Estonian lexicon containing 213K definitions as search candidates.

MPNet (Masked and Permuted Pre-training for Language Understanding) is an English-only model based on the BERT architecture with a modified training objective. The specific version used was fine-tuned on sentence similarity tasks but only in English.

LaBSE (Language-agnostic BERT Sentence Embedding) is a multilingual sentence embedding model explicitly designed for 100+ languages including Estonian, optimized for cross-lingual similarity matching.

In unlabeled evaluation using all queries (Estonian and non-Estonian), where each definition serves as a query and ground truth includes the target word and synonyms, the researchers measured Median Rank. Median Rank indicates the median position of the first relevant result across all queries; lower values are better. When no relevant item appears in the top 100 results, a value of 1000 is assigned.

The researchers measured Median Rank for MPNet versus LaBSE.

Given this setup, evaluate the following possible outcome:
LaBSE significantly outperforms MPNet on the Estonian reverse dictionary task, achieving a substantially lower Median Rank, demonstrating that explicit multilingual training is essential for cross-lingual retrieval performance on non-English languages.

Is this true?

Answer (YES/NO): YES